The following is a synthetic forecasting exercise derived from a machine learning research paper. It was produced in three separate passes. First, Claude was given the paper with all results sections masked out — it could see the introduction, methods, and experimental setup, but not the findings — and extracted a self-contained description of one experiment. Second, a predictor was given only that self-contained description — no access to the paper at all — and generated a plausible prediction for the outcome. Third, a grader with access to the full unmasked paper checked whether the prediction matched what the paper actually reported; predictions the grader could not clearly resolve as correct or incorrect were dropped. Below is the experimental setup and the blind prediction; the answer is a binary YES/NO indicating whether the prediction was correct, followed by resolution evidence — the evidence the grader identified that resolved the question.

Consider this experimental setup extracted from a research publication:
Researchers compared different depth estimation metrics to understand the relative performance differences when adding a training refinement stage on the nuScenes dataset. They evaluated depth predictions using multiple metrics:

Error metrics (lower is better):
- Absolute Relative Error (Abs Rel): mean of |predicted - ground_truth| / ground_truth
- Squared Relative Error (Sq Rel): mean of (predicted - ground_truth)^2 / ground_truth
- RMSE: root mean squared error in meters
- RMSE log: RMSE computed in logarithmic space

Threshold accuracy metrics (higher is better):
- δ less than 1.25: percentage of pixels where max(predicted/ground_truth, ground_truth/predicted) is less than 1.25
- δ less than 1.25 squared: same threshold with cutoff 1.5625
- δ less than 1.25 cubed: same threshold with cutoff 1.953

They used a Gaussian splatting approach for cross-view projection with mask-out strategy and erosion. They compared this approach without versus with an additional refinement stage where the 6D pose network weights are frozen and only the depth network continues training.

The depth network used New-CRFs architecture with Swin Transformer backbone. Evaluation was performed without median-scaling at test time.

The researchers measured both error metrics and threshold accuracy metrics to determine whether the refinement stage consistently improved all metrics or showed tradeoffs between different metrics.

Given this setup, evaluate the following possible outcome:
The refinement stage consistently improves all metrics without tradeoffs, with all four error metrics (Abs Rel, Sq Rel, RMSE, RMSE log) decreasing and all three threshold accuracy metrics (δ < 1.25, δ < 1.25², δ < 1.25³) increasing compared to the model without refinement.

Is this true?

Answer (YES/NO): NO